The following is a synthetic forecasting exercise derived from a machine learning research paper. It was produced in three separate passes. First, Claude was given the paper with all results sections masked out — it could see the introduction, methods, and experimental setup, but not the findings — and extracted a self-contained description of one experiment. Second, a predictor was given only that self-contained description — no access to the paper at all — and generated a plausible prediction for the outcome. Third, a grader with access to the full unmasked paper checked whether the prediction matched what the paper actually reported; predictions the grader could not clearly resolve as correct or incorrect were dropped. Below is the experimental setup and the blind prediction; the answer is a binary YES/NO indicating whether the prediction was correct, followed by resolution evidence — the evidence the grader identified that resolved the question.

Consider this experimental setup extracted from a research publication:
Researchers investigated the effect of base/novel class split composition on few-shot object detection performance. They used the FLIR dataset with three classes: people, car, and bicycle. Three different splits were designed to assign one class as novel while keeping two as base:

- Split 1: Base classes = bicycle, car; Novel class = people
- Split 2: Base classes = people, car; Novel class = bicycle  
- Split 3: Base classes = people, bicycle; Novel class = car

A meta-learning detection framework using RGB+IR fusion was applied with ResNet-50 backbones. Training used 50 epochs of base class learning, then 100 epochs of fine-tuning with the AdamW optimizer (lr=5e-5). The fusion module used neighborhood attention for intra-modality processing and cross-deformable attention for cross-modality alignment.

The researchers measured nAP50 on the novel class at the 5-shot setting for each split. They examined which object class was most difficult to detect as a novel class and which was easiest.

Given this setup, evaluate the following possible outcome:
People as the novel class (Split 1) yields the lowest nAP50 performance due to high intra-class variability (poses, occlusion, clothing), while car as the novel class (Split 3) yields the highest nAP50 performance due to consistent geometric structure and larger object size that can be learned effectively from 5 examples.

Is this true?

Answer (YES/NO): NO